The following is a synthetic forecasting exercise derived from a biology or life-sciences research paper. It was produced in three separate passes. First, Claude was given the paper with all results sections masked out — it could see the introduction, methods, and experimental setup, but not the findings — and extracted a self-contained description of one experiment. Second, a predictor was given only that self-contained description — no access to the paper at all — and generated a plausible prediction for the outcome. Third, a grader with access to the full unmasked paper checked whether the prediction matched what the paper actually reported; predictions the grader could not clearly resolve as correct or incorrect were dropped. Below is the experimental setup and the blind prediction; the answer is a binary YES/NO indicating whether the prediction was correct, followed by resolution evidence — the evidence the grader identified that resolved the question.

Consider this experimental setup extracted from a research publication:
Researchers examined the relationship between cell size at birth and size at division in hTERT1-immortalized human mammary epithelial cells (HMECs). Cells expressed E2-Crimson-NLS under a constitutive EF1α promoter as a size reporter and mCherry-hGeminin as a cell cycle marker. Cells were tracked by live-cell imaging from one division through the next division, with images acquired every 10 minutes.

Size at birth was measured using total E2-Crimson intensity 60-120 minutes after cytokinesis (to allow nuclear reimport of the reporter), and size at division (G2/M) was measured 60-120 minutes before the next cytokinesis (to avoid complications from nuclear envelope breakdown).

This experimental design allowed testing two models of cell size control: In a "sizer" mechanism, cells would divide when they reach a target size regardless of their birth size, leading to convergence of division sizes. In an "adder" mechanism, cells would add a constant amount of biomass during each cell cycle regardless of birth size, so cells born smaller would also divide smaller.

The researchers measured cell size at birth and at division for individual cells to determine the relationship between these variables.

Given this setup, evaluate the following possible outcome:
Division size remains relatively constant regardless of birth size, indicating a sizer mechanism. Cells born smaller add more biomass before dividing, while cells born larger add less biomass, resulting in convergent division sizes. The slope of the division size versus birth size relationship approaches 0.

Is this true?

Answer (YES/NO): YES